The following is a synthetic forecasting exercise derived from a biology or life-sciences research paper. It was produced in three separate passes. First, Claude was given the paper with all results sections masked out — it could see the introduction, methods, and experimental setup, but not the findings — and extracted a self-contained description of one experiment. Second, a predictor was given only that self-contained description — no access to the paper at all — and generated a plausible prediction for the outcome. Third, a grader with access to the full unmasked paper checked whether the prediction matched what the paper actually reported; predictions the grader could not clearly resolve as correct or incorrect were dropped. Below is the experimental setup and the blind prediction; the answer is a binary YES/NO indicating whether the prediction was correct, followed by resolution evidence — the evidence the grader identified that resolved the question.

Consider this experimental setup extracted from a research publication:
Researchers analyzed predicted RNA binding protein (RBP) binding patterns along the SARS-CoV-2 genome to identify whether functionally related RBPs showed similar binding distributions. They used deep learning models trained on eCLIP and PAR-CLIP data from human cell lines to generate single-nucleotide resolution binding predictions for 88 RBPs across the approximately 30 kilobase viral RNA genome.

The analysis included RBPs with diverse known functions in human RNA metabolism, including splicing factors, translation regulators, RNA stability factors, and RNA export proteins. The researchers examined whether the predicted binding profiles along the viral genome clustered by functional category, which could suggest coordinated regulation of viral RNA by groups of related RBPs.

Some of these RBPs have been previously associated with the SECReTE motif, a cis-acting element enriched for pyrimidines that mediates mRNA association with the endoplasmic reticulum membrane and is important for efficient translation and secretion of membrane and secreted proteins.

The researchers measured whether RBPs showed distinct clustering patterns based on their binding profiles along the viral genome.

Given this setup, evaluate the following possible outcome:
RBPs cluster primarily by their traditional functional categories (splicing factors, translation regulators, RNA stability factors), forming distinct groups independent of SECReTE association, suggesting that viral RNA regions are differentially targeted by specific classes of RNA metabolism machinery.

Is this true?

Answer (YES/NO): NO